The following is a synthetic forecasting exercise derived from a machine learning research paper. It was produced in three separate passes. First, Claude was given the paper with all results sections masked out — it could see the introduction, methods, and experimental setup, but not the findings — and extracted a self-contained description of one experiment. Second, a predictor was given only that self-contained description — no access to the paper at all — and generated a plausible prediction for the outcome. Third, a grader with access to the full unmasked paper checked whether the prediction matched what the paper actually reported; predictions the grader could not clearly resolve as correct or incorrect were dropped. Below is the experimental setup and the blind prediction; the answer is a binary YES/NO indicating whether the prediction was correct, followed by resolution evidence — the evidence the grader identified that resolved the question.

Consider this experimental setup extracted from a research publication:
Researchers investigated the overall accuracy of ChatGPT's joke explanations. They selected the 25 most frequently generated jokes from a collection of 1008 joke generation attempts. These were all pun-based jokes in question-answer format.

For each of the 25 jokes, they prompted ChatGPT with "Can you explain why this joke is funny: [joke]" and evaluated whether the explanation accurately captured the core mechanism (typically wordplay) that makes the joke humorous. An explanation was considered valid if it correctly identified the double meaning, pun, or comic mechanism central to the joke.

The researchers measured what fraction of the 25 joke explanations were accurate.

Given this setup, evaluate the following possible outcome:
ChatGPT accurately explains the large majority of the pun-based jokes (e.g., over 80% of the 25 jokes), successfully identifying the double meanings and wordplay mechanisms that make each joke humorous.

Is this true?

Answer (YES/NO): YES